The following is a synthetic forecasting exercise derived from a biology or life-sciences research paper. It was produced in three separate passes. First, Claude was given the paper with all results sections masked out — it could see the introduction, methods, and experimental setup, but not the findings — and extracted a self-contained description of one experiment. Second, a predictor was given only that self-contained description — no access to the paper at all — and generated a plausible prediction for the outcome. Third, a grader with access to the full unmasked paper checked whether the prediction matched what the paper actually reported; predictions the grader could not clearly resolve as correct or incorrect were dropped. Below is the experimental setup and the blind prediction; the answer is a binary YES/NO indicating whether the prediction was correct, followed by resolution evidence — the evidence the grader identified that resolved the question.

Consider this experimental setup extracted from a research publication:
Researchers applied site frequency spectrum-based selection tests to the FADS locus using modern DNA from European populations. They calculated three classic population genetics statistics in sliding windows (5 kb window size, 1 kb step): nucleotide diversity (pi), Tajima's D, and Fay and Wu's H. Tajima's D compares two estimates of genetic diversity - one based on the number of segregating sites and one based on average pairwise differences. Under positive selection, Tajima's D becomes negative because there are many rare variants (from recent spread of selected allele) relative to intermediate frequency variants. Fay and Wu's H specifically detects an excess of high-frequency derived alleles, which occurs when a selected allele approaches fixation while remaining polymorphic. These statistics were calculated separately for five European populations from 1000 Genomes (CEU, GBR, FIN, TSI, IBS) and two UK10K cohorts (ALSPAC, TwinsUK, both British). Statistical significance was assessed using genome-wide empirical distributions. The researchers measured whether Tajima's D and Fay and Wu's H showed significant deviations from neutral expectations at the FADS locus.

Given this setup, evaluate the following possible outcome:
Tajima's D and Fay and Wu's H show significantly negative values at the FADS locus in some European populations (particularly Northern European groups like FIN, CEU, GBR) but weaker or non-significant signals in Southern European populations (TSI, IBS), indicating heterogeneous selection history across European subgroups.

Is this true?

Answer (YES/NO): NO